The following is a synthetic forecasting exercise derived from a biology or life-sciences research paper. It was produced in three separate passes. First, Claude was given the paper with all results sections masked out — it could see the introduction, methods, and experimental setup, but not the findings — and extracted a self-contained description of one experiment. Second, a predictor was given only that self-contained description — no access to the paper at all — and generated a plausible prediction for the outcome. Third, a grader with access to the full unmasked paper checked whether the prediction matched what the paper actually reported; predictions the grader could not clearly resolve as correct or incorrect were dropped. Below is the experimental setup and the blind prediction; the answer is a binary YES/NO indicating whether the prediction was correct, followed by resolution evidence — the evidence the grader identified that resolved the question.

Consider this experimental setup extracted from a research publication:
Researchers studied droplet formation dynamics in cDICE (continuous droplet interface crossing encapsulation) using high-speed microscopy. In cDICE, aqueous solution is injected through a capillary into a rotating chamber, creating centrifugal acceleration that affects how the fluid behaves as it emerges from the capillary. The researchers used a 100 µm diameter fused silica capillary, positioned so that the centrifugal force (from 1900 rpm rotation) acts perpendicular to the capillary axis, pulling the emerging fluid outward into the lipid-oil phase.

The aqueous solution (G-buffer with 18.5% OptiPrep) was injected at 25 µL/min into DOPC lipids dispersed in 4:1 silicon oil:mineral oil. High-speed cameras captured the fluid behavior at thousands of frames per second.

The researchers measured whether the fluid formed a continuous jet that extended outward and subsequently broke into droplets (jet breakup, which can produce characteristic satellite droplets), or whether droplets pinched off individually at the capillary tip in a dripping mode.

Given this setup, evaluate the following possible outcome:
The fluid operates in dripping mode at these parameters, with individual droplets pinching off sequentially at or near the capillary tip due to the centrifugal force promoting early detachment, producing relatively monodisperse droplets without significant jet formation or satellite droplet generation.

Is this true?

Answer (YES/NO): NO